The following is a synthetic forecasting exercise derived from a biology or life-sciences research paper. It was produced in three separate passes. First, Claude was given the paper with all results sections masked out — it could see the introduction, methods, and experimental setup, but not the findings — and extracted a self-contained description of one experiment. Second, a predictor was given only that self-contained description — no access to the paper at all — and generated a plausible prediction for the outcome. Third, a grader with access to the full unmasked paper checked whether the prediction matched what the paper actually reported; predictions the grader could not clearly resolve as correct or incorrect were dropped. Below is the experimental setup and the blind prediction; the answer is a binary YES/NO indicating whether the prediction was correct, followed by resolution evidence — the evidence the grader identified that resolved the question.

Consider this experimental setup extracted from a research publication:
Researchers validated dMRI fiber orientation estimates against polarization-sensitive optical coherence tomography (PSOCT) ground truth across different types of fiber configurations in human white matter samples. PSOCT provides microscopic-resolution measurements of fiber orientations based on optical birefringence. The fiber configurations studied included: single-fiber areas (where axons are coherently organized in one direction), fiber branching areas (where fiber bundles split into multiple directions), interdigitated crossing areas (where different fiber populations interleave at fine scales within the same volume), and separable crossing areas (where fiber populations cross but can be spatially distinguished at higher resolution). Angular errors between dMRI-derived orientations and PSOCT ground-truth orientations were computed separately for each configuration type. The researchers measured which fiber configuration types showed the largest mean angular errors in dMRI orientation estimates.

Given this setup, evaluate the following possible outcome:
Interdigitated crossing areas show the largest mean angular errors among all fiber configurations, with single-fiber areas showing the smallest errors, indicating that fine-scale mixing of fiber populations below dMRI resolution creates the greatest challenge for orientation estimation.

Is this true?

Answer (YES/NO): YES